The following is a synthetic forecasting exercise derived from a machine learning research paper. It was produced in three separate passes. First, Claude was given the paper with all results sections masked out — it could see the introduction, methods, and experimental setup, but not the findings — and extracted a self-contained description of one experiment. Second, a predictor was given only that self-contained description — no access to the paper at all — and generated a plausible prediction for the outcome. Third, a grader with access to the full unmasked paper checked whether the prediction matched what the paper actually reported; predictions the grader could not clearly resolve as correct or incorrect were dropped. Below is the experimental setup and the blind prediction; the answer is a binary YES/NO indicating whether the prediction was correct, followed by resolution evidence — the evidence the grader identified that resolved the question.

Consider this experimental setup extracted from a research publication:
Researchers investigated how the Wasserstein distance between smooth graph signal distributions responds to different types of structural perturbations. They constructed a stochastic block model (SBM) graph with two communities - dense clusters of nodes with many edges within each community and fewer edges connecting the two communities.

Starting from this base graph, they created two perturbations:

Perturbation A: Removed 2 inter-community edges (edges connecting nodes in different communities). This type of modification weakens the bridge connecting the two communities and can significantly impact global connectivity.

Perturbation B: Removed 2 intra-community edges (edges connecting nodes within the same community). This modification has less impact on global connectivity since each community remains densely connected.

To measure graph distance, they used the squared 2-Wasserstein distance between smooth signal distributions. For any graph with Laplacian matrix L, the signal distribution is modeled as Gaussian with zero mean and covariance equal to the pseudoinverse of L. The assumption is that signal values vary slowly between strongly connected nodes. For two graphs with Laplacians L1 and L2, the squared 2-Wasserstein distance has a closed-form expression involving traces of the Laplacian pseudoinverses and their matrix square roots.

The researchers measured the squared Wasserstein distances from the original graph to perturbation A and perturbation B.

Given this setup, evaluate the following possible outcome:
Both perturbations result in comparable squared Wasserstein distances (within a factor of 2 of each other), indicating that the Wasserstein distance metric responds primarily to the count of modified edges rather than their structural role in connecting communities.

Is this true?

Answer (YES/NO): NO